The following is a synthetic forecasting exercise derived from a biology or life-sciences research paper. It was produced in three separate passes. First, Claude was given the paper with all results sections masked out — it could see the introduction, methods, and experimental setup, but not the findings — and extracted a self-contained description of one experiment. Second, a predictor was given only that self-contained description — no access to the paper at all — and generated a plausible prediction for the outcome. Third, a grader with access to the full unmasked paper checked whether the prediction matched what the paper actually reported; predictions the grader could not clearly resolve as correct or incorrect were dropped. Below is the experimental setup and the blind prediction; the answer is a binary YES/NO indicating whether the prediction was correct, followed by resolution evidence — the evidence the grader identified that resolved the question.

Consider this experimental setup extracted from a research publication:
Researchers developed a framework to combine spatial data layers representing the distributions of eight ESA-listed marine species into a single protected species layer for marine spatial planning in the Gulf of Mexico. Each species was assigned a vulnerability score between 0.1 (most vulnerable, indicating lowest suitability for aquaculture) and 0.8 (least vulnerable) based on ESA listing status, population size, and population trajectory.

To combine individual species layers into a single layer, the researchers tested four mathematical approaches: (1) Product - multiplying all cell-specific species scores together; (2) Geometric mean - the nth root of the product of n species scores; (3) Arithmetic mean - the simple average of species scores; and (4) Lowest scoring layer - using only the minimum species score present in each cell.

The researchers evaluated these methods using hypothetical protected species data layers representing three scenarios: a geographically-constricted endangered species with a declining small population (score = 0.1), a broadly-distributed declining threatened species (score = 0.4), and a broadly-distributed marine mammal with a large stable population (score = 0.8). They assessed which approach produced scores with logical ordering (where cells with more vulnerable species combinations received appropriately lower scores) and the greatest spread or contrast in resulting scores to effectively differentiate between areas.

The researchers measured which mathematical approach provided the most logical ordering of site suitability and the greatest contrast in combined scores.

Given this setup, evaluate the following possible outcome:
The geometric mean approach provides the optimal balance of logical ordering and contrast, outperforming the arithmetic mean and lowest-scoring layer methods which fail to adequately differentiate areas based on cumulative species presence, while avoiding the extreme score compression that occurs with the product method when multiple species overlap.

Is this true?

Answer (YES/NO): NO